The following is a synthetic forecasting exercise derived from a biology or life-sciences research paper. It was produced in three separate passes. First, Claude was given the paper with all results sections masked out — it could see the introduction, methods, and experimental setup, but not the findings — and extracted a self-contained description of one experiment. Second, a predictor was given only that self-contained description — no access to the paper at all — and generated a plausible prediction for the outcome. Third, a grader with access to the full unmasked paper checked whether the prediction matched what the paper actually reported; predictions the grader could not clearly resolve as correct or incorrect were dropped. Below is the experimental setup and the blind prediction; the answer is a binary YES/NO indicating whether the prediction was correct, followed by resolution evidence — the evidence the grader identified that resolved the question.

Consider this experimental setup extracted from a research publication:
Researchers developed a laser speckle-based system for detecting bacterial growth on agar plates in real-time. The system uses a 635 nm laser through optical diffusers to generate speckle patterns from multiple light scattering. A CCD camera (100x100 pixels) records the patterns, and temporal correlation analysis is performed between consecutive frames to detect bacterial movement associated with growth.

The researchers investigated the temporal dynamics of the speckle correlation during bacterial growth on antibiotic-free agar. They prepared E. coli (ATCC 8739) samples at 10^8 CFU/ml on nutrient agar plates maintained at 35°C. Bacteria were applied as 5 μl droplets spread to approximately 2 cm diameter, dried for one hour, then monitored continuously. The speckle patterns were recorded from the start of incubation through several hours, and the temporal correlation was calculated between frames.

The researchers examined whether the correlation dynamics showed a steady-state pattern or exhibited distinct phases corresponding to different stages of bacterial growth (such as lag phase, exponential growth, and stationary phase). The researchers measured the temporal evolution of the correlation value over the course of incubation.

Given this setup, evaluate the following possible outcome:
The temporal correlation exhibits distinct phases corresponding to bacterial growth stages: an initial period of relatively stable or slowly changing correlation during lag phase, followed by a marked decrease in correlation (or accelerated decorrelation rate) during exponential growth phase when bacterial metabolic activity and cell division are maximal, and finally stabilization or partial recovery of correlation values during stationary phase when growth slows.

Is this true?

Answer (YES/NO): YES